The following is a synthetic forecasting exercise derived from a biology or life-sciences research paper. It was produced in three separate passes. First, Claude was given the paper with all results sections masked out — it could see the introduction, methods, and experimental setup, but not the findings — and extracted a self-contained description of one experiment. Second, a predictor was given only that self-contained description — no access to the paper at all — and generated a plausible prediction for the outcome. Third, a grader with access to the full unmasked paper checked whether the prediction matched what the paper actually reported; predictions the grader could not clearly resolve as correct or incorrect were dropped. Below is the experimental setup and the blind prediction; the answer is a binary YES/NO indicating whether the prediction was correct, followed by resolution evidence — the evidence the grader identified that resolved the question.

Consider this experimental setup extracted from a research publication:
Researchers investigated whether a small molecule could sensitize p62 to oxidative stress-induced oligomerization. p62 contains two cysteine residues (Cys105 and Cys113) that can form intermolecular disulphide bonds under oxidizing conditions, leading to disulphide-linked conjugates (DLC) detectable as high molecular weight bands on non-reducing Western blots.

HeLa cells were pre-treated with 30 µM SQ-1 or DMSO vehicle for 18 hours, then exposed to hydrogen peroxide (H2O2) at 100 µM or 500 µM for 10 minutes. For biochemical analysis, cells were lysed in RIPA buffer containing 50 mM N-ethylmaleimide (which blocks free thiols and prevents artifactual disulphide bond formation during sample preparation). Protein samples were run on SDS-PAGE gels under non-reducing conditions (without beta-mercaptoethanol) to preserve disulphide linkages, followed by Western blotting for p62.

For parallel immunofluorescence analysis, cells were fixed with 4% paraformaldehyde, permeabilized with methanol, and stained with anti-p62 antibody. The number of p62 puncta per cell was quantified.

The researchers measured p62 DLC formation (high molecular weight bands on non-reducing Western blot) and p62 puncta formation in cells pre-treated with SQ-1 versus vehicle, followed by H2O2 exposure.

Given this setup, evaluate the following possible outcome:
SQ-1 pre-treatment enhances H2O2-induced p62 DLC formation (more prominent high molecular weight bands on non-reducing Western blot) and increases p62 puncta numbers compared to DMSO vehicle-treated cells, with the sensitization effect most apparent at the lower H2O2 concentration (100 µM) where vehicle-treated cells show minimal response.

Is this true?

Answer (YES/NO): YES